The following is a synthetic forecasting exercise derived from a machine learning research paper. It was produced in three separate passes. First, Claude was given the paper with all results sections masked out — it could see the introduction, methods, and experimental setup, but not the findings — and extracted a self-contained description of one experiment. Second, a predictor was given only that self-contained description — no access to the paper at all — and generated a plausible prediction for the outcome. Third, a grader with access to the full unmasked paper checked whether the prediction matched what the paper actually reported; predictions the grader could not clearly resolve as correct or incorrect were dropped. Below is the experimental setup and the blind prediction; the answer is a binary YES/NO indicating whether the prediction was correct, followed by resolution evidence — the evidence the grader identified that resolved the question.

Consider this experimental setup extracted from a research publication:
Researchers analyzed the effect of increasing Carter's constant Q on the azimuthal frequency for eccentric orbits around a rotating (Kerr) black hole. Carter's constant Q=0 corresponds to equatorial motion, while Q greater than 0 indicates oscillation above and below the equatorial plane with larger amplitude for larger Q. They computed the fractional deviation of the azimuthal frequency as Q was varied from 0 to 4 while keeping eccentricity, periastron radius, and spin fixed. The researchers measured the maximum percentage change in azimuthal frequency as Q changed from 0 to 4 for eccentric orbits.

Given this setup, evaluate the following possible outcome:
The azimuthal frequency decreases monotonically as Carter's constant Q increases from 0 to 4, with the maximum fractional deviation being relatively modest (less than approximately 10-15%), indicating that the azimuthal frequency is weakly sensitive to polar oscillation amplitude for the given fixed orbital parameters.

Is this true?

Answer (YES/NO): NO